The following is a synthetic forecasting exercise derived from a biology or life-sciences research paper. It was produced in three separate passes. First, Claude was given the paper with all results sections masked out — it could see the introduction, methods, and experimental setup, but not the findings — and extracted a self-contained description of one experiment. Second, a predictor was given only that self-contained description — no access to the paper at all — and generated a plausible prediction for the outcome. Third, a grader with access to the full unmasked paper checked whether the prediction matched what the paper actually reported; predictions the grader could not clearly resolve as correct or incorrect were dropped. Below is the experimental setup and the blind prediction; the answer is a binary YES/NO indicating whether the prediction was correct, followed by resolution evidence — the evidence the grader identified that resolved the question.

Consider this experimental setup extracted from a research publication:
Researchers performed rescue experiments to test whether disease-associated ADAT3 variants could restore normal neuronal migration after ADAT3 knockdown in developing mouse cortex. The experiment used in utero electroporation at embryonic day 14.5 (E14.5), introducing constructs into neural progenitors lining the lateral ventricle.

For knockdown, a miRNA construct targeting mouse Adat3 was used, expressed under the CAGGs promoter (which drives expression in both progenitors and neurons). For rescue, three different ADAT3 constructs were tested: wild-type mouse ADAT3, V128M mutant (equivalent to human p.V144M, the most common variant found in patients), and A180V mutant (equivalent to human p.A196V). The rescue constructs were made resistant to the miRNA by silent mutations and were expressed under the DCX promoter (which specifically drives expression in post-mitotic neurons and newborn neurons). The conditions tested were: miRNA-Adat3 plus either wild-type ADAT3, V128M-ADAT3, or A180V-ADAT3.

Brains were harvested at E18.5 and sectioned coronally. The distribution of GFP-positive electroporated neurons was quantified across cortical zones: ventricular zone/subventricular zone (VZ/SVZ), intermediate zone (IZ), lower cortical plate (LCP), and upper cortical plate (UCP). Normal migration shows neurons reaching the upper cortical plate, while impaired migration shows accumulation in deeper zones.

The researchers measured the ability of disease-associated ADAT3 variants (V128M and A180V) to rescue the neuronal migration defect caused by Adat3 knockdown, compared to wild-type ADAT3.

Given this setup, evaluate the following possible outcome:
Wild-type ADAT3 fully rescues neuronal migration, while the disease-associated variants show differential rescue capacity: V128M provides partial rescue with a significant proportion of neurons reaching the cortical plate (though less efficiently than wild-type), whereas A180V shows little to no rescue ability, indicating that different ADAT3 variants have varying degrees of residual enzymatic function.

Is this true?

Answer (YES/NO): NO